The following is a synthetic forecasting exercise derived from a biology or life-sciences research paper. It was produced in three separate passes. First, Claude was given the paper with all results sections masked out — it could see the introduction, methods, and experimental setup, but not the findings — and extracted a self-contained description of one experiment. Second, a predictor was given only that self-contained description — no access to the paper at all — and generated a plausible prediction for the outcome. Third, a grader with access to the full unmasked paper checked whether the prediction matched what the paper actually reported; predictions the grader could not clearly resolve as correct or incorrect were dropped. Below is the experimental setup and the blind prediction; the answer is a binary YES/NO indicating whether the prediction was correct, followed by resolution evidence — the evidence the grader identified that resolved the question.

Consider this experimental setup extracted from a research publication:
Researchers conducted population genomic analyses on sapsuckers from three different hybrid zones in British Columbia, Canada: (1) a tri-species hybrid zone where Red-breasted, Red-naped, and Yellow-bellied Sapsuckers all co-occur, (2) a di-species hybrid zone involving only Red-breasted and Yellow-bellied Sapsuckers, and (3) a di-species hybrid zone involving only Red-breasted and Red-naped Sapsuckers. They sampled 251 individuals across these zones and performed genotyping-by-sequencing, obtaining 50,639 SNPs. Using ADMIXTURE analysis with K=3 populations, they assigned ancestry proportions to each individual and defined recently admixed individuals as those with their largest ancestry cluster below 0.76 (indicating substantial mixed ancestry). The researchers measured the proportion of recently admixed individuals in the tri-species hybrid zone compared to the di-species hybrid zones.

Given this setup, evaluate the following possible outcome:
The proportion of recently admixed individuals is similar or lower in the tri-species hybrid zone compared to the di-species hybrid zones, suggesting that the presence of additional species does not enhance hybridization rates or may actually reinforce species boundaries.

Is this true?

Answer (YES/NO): NO